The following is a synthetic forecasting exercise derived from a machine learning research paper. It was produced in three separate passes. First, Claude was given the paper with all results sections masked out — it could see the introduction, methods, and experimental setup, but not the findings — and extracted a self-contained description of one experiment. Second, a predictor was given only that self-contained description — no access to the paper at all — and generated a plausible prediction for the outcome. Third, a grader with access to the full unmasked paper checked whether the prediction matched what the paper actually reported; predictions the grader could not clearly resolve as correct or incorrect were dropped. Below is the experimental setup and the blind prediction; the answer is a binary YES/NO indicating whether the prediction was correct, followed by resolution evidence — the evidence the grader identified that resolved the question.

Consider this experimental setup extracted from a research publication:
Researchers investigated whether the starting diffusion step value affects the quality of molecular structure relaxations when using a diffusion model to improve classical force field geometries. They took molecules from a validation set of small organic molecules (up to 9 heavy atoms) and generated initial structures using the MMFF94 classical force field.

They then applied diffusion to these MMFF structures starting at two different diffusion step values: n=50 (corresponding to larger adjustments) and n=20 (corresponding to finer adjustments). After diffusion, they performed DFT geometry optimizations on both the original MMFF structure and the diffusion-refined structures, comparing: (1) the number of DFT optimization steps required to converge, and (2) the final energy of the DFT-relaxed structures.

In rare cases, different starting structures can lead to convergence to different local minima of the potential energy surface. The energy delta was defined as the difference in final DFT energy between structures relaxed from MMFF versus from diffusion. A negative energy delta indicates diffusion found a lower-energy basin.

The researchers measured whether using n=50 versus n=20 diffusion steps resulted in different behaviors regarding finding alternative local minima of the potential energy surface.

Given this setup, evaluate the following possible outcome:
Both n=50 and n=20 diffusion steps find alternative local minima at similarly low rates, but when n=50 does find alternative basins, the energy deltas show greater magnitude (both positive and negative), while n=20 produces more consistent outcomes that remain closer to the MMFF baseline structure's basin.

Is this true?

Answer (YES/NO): NO